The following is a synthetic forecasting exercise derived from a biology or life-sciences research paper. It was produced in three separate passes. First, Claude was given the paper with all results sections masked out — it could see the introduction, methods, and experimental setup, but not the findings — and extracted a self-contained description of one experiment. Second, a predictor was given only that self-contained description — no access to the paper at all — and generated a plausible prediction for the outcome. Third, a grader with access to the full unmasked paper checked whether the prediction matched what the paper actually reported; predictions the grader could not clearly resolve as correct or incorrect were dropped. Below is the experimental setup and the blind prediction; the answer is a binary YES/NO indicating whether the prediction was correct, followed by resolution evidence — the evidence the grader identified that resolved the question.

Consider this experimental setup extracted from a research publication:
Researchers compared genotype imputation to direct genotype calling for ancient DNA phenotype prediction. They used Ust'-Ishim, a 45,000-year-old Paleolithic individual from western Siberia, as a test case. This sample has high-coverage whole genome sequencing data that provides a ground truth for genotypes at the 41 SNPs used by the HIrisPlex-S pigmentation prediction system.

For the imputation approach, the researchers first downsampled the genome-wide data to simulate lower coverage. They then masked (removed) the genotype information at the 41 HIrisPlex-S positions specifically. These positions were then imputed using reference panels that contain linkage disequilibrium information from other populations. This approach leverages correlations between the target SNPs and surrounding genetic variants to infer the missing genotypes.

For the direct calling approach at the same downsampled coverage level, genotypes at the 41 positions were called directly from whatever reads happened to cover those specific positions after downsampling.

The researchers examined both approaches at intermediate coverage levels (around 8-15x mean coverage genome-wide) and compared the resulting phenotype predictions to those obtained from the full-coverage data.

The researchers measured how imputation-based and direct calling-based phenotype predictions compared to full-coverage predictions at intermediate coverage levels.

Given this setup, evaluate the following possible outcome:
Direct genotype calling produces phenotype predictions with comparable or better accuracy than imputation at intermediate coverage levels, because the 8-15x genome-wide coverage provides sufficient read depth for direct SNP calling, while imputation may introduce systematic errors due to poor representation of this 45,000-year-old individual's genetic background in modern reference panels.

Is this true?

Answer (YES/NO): YES